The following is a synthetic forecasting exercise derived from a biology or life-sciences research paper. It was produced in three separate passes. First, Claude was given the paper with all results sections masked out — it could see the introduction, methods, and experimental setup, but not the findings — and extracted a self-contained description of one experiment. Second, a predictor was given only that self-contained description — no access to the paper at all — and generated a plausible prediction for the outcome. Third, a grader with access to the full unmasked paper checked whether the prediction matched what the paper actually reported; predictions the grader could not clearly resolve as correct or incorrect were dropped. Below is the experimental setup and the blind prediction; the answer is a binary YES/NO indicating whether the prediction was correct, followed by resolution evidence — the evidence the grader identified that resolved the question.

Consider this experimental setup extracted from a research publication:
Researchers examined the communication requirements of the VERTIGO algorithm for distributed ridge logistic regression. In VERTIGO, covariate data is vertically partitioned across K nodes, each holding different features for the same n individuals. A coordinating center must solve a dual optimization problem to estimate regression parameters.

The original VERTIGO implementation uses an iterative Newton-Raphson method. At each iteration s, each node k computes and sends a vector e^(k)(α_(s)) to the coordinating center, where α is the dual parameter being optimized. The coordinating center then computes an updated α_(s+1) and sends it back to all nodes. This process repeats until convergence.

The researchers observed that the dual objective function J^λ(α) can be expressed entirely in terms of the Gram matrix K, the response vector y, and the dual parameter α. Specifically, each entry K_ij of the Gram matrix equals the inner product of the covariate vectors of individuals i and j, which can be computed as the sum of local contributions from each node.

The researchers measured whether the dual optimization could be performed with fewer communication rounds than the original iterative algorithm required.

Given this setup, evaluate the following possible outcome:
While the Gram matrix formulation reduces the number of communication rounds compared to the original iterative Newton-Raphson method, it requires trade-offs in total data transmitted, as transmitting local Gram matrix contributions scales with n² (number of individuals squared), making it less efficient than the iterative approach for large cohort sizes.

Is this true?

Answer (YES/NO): NO